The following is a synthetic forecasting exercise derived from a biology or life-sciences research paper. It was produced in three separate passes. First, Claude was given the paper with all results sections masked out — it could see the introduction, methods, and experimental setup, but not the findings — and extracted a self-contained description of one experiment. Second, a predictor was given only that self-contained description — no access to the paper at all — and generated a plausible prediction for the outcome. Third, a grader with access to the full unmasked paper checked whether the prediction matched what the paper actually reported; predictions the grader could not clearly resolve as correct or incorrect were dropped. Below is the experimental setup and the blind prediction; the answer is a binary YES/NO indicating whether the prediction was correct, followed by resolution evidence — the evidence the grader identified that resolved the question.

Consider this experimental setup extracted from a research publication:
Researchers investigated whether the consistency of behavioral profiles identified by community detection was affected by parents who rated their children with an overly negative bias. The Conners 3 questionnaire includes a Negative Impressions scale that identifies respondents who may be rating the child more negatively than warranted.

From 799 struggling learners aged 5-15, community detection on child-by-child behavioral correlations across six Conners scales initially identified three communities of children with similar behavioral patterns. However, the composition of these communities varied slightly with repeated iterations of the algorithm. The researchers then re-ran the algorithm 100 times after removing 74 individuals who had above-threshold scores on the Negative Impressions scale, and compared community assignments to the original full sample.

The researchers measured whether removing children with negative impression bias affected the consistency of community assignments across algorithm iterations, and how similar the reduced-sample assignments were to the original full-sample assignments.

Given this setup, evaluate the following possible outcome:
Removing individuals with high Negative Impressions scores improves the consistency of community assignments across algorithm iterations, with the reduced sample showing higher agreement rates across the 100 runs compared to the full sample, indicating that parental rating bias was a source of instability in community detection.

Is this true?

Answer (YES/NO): YES